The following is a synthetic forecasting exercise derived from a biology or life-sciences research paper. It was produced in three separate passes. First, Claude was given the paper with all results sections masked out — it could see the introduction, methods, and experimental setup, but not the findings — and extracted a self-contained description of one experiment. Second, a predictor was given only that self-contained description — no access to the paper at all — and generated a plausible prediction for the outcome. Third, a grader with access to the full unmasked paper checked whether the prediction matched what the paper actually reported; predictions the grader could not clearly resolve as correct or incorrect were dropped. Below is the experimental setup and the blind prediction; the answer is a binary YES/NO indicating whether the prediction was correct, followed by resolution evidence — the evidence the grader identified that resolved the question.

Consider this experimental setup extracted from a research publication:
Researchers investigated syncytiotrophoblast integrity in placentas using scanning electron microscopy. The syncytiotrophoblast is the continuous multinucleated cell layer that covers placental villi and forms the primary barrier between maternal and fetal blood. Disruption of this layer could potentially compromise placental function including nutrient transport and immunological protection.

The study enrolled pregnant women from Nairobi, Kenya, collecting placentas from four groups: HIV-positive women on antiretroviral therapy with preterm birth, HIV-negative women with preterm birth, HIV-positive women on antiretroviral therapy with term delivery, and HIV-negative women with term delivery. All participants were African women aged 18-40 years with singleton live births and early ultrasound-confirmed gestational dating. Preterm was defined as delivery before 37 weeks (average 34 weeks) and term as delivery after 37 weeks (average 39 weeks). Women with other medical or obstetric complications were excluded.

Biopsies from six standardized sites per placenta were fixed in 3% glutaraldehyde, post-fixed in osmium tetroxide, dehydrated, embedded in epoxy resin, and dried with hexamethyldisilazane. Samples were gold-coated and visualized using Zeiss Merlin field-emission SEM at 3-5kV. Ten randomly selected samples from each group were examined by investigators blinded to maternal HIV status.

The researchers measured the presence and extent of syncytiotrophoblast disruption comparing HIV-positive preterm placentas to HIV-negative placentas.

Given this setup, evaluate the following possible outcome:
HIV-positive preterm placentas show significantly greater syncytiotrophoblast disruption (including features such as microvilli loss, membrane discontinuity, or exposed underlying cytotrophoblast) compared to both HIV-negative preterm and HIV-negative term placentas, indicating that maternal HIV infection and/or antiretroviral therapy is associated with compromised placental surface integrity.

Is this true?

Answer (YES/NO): YES